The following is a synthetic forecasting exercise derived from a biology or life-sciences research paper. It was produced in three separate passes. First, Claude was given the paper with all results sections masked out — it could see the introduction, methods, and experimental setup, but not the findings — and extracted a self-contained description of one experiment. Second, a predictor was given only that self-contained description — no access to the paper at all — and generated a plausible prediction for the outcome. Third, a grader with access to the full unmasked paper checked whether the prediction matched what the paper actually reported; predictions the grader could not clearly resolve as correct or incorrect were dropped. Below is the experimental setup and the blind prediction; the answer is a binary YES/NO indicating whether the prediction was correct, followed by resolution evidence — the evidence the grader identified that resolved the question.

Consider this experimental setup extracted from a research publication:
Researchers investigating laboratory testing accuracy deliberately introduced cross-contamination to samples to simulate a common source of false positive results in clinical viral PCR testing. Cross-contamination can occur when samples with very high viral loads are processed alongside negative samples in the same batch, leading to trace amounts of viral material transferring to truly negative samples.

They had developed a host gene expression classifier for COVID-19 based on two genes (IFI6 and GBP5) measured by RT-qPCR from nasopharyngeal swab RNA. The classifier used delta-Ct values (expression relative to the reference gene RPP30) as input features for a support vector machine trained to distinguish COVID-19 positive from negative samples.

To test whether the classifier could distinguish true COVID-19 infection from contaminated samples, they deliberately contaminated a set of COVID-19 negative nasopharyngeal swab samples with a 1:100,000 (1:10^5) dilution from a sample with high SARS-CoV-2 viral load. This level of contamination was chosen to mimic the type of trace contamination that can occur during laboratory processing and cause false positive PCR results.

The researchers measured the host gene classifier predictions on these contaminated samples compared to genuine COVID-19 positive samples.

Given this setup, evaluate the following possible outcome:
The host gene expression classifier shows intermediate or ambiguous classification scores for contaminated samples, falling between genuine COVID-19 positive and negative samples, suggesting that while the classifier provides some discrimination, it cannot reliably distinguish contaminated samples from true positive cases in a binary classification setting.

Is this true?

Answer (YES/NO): NO